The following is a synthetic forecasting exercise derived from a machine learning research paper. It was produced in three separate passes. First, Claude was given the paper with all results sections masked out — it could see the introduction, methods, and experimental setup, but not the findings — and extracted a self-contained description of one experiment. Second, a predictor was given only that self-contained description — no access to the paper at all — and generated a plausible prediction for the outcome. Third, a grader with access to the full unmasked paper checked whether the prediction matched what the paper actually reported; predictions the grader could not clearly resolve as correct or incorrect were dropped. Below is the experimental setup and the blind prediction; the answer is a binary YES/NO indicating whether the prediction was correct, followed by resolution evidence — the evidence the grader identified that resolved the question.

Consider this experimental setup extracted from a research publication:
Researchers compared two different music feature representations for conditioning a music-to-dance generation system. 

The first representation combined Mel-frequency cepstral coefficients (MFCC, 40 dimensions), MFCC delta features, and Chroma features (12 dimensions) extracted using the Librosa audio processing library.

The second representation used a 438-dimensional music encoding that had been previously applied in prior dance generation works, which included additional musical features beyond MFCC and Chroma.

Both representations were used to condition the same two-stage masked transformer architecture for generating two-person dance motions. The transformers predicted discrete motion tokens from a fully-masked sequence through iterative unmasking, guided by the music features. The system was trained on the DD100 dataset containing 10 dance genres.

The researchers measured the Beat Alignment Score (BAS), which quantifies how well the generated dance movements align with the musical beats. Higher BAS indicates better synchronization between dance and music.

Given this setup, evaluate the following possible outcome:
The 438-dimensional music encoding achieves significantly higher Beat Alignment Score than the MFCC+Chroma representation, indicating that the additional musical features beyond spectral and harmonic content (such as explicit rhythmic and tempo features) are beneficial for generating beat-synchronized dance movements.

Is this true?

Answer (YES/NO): NO